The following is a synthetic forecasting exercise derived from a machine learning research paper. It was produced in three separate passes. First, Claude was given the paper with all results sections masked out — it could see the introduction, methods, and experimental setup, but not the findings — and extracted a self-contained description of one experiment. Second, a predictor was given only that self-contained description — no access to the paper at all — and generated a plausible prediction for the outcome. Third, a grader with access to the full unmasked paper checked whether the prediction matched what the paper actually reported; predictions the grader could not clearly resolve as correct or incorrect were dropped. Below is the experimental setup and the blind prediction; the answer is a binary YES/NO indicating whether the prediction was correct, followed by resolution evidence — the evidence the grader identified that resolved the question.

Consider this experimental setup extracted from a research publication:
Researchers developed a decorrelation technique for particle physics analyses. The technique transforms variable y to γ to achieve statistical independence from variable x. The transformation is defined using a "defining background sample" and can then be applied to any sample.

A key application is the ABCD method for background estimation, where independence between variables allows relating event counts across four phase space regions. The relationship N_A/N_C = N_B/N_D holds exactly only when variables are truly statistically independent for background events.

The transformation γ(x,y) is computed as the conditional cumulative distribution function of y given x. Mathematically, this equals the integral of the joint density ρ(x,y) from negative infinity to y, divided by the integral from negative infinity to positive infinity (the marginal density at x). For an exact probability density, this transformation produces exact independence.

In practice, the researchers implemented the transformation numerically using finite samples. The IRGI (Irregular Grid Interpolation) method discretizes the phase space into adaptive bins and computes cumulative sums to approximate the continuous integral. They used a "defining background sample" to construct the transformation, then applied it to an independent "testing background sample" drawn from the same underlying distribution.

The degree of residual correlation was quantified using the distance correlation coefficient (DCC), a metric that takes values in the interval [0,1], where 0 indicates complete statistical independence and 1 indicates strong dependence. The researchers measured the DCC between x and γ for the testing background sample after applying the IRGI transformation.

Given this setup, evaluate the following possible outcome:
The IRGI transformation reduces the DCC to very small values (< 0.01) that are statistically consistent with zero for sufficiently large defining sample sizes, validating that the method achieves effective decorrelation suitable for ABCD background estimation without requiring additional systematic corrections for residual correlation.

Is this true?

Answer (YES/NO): NO